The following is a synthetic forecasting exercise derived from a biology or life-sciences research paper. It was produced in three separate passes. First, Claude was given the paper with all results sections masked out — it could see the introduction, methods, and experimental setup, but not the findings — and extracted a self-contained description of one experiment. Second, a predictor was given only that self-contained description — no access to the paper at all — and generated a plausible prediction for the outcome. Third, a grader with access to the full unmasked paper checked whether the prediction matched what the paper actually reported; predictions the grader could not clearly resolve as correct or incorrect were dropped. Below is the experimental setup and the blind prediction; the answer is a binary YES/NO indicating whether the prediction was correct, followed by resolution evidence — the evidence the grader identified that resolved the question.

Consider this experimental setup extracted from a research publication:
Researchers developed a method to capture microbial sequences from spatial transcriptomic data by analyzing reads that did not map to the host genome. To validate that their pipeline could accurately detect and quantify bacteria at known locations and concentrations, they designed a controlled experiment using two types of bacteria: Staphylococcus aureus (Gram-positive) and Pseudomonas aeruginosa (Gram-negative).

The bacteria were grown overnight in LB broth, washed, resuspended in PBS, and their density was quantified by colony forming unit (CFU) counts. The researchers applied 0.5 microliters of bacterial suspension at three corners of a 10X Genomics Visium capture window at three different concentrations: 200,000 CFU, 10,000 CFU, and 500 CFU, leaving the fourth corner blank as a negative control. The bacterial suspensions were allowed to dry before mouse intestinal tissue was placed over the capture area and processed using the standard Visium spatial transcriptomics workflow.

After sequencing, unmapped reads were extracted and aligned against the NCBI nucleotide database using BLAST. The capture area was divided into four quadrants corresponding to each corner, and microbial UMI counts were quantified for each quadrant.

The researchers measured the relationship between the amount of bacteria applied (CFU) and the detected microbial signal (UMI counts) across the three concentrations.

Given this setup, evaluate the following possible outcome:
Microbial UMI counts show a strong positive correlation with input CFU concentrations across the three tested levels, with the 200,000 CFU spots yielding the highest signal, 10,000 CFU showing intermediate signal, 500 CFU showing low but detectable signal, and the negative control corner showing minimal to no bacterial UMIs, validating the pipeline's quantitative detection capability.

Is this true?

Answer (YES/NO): YES